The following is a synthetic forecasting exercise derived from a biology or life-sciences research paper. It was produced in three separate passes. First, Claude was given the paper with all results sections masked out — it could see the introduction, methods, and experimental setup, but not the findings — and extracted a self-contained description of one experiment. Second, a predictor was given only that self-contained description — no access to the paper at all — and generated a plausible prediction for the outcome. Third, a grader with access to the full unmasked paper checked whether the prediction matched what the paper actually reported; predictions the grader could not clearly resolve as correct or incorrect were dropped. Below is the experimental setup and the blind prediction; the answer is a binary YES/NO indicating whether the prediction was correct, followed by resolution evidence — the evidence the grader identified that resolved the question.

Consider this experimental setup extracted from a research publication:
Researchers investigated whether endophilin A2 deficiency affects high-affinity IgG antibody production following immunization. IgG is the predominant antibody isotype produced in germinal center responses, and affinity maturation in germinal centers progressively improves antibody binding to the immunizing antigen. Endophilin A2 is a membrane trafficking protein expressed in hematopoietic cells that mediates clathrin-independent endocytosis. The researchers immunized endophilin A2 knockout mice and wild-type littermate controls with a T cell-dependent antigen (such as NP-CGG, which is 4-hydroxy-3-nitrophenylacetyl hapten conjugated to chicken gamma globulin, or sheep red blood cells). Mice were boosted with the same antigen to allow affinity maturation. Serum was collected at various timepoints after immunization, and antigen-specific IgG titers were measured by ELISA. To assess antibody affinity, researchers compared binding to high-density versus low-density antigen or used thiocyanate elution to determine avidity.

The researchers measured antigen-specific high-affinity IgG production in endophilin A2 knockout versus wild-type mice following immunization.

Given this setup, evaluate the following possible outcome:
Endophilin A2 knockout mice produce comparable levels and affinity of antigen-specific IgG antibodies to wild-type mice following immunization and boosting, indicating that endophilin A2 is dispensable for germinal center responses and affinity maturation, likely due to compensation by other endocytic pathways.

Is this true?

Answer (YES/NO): NO